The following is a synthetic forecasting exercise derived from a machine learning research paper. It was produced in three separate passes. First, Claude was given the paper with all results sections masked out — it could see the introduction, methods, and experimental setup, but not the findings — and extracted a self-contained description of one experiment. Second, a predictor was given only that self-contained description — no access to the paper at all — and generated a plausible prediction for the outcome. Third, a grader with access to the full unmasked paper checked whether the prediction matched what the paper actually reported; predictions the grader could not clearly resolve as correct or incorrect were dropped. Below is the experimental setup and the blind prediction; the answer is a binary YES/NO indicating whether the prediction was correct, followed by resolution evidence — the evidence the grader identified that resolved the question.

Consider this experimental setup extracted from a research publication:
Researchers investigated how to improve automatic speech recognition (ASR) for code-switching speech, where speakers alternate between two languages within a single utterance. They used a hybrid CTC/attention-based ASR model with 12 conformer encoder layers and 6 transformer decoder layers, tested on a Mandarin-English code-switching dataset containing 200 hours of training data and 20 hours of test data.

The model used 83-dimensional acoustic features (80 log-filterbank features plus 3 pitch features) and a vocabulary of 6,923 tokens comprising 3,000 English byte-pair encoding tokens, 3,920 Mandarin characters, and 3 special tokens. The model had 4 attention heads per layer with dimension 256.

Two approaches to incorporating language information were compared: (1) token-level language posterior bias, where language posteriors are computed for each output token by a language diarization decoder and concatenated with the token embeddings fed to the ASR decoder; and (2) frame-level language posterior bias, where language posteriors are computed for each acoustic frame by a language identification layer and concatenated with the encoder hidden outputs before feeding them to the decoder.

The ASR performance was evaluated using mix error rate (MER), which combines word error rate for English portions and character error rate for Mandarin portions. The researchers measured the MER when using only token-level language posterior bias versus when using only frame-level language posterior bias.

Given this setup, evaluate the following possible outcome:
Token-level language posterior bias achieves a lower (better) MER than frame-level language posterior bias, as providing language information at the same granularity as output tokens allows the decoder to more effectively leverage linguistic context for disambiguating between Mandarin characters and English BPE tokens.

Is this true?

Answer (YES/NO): YES